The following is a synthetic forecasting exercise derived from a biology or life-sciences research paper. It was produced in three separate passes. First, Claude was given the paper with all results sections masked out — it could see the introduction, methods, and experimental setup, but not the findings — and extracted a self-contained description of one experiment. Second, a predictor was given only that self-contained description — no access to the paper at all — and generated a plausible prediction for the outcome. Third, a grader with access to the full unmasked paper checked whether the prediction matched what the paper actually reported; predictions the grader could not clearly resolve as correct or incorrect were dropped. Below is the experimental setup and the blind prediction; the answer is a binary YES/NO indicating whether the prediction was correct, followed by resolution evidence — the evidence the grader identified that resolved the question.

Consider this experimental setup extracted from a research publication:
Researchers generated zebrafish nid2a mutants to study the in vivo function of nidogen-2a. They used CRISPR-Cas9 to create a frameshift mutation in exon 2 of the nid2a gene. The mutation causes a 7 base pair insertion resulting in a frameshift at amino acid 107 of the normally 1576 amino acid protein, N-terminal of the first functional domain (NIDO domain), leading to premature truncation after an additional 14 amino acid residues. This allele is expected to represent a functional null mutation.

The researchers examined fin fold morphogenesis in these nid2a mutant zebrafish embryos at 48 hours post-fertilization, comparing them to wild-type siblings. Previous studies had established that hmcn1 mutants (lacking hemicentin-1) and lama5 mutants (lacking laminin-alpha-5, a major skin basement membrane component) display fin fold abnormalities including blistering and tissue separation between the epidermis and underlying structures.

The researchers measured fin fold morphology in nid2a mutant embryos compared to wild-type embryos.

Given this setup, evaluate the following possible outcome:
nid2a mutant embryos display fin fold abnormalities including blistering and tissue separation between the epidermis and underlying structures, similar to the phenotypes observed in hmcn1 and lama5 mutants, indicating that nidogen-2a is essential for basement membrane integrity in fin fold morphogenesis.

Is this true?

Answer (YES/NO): YES